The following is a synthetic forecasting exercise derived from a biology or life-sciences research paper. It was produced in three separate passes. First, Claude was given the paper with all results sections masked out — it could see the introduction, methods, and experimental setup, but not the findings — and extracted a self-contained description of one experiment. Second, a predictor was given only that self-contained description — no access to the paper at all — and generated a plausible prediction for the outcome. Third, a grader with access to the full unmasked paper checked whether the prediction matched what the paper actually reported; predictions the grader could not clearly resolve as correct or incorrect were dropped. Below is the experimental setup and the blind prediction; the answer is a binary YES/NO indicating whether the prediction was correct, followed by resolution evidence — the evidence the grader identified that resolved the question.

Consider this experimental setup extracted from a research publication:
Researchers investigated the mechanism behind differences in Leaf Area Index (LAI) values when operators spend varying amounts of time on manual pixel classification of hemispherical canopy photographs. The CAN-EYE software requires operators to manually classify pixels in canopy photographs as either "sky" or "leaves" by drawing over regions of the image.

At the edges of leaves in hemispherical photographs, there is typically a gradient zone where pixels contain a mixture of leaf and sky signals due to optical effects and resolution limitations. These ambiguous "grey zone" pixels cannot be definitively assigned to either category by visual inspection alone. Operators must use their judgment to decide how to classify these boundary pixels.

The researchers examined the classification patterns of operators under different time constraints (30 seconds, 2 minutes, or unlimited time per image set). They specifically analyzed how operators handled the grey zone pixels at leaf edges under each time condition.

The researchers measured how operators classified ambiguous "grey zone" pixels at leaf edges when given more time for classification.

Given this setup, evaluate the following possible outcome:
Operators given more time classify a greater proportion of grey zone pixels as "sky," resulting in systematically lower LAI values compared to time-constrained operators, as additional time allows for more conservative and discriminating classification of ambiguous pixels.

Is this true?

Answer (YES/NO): NO